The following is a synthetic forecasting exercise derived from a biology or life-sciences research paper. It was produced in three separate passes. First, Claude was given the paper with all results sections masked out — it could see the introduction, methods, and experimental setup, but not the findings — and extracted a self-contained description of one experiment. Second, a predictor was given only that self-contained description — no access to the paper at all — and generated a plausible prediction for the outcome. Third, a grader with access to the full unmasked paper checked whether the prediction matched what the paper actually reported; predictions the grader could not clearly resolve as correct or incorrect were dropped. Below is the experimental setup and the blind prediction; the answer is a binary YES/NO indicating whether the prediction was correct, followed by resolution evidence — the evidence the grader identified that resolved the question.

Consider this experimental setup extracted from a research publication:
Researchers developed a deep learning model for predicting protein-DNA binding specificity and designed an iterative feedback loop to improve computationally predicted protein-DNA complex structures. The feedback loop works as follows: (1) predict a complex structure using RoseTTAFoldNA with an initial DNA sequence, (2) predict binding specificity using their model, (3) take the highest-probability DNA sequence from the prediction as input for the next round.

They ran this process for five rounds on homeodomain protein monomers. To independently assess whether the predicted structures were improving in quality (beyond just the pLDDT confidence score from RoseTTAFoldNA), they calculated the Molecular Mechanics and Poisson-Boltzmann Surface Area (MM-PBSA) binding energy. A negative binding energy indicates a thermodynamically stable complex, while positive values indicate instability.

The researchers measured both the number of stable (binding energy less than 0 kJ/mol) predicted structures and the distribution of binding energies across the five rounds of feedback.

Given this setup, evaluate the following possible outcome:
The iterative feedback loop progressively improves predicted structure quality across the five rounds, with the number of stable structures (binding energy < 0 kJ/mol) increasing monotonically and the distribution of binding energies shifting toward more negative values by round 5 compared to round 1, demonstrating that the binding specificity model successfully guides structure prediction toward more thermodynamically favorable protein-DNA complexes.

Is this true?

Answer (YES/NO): NO